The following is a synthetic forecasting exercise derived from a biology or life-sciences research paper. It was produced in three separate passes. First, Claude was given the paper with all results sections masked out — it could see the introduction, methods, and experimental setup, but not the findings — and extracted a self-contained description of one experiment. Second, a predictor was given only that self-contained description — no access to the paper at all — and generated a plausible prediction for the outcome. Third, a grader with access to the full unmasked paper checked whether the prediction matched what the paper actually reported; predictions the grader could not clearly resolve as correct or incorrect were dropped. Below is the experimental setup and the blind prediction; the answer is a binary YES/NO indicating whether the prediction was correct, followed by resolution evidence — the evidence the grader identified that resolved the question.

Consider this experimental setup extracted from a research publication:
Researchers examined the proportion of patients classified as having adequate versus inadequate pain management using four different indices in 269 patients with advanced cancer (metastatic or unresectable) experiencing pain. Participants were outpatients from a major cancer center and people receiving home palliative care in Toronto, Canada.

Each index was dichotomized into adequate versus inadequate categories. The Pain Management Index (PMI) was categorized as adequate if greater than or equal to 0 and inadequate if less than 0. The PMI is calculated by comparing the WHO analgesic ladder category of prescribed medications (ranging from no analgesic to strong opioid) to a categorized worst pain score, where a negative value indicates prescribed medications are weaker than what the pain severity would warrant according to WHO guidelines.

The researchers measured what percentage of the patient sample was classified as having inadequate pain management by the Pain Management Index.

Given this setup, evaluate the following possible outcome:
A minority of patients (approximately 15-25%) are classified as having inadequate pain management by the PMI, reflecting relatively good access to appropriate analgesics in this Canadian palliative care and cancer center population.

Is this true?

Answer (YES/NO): YES